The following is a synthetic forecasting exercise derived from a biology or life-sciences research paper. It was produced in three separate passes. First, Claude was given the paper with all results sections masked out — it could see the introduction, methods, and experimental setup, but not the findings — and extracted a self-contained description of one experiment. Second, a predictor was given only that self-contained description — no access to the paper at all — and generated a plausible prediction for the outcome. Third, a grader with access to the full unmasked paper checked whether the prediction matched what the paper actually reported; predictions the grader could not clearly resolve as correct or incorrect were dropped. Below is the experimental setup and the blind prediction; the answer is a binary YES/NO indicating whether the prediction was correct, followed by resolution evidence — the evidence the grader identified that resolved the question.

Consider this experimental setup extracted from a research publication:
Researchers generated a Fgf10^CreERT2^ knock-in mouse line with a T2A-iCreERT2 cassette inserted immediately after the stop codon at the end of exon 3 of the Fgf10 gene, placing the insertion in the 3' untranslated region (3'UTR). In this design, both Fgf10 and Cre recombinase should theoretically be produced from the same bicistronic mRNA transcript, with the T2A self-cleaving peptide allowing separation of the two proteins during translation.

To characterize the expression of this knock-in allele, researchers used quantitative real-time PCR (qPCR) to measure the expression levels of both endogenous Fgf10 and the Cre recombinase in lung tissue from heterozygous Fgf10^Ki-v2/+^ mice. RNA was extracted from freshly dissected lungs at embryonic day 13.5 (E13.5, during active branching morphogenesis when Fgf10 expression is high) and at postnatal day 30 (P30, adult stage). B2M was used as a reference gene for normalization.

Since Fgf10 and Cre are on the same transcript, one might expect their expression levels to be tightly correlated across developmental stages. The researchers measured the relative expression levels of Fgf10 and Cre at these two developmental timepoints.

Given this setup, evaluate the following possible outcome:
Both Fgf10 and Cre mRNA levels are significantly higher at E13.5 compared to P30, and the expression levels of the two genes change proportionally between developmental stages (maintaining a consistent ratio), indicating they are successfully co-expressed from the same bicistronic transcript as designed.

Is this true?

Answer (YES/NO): NO